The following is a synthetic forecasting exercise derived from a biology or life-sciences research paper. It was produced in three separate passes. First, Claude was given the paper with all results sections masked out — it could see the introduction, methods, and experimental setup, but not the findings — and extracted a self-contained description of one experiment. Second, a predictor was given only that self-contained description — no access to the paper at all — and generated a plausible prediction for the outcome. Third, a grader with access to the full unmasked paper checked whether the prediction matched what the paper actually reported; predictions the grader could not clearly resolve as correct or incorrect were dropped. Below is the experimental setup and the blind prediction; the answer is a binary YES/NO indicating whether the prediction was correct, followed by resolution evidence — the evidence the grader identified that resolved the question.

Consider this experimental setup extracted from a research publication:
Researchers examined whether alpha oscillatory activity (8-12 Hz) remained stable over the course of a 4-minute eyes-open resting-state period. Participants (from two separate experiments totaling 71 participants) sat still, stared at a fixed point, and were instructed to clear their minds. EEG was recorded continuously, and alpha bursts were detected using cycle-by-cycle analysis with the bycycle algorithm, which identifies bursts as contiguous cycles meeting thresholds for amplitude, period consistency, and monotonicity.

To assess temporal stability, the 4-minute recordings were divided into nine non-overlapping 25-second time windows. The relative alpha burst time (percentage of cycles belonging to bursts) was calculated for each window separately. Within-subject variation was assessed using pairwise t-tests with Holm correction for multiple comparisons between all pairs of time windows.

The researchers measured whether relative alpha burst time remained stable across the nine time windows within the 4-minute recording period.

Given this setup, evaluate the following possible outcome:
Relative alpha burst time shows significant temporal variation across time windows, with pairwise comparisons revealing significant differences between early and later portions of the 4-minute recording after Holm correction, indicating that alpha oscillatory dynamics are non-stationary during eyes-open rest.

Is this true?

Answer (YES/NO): NO